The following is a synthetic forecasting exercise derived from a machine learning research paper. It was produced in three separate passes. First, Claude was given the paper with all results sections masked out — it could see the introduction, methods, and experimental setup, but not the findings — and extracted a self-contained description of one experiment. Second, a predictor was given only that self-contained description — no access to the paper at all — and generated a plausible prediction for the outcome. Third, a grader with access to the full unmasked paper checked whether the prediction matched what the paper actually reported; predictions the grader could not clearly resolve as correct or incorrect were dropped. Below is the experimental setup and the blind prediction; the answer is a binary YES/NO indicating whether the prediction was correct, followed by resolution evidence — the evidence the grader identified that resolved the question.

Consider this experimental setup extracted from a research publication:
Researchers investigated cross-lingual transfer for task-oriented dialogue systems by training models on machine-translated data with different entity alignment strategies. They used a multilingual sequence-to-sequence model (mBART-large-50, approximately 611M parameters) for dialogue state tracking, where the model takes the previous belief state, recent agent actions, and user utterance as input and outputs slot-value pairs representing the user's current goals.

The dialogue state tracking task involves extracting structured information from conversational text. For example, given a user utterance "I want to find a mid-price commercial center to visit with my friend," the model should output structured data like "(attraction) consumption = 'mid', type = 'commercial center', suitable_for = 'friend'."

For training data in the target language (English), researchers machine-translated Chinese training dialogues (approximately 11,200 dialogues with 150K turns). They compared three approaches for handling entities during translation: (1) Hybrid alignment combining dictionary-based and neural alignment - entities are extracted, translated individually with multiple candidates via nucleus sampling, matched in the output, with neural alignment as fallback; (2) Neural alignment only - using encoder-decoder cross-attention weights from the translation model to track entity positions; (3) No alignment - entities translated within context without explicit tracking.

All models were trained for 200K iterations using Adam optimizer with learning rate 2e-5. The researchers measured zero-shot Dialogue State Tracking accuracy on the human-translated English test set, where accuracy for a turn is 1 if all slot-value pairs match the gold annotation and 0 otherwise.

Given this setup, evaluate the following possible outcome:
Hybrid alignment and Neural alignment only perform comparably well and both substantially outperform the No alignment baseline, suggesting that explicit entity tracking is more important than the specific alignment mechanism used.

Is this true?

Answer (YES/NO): NO